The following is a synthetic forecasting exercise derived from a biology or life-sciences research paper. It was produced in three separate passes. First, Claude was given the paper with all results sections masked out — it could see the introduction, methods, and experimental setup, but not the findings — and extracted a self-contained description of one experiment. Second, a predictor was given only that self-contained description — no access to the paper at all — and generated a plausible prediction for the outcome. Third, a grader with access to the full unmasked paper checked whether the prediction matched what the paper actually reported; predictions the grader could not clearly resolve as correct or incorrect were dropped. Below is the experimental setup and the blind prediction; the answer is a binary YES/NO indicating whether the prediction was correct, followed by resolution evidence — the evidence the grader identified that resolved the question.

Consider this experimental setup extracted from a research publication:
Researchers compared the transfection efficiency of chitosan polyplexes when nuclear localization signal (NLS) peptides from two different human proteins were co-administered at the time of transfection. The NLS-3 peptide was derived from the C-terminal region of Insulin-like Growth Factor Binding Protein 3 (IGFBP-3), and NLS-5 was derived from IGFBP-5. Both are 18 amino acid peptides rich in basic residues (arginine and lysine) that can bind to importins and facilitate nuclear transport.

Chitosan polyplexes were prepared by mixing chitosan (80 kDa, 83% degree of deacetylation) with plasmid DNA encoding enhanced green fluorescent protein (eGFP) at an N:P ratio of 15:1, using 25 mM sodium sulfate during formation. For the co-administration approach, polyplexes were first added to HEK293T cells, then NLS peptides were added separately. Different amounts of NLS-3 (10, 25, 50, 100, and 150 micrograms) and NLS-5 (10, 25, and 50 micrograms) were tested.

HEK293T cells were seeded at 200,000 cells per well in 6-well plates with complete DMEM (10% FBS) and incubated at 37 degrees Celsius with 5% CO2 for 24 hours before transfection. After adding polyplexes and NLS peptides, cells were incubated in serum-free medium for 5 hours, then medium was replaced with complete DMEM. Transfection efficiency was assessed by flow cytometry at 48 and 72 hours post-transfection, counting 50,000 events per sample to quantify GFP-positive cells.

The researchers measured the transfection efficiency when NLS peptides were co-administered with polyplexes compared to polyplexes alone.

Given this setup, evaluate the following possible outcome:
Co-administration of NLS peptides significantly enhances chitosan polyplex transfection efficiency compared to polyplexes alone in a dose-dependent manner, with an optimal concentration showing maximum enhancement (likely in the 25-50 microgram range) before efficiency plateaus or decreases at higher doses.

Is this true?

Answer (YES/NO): NO